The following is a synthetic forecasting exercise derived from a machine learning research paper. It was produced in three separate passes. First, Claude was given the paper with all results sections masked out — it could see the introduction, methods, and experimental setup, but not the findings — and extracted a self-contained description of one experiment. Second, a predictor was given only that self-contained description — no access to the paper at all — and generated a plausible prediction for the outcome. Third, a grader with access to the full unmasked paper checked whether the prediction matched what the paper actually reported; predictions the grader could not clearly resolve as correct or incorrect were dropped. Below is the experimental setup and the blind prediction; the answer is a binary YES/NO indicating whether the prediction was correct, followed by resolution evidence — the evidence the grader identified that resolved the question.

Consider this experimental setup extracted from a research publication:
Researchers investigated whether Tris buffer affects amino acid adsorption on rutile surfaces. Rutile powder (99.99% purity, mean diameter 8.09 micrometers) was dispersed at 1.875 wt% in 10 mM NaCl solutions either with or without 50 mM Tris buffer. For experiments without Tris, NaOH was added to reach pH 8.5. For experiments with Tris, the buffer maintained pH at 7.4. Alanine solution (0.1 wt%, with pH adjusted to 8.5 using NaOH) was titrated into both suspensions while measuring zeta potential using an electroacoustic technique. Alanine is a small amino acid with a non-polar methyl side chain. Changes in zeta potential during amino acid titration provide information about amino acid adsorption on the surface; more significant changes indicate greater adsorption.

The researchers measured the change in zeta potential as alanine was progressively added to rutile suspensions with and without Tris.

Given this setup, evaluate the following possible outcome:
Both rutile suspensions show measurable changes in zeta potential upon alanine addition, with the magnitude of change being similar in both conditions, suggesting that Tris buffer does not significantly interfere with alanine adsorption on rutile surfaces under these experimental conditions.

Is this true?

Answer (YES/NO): NO